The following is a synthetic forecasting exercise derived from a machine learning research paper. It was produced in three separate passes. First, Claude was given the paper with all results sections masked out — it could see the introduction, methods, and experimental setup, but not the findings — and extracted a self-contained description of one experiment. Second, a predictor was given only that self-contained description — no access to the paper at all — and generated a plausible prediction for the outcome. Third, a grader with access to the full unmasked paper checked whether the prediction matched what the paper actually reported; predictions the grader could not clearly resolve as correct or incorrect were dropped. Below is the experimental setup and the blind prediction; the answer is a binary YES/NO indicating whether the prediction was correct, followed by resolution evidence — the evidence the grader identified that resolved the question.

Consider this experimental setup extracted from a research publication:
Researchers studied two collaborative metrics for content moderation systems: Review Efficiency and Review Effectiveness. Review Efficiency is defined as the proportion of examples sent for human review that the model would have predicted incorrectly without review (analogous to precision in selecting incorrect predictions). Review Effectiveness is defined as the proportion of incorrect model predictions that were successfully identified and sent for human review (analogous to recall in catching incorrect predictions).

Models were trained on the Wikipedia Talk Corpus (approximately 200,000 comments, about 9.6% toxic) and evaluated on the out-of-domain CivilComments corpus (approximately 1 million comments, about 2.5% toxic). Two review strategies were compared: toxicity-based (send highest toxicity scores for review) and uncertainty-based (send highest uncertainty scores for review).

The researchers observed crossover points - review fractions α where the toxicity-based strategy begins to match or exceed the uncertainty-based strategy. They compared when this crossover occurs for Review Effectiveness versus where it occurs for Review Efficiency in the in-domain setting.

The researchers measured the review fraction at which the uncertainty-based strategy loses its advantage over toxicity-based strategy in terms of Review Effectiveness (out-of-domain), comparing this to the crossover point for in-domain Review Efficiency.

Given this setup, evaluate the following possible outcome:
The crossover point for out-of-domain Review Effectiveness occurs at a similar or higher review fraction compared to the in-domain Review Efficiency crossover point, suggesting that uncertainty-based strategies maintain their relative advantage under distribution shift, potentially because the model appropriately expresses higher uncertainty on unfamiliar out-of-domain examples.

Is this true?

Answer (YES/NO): NO